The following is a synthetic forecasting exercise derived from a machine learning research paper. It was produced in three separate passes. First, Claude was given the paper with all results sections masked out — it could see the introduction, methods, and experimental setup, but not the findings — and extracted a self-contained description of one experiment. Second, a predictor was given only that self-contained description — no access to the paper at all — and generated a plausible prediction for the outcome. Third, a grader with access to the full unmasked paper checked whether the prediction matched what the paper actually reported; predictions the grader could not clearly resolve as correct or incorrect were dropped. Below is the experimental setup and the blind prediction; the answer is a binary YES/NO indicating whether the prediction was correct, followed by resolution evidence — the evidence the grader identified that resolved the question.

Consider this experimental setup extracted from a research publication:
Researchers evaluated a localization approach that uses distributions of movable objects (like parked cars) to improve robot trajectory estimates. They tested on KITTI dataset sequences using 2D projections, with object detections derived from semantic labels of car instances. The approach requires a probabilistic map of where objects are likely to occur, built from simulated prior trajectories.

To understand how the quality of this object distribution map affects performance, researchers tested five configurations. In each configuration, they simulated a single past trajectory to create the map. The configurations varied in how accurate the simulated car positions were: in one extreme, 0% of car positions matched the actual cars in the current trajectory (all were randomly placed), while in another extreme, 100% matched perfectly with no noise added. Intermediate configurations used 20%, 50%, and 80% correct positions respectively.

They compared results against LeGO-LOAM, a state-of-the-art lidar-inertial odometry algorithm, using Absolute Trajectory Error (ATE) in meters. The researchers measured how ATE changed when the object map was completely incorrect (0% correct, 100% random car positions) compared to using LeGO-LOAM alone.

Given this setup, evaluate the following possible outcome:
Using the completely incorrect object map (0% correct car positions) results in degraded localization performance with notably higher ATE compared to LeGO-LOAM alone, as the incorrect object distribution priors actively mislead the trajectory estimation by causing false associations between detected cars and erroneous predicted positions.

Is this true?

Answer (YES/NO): NO